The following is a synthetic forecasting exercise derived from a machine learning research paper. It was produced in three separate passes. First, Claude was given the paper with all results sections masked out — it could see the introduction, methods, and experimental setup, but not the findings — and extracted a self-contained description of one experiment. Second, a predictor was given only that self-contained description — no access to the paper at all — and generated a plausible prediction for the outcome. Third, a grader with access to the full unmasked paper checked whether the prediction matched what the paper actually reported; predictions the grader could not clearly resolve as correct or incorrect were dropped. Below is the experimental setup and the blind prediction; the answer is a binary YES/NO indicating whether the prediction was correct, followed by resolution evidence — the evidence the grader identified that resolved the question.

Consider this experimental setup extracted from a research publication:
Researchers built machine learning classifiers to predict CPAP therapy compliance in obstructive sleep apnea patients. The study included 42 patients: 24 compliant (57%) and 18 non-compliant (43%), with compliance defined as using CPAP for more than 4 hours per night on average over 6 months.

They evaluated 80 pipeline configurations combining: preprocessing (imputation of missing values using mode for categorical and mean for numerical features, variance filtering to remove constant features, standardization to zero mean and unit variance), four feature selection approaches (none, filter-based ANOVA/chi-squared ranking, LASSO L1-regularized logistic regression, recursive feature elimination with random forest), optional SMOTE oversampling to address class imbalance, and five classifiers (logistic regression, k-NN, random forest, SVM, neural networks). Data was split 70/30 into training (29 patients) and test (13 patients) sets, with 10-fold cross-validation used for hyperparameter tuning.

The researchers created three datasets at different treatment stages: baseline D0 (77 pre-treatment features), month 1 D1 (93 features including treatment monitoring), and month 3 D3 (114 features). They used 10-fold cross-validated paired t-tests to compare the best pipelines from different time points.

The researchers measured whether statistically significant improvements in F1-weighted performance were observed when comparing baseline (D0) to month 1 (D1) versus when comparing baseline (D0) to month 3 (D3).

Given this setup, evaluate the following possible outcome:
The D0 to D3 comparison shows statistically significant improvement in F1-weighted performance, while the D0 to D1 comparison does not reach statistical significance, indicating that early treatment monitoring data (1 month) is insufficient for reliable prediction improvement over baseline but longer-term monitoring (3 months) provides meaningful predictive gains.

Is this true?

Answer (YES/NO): NO